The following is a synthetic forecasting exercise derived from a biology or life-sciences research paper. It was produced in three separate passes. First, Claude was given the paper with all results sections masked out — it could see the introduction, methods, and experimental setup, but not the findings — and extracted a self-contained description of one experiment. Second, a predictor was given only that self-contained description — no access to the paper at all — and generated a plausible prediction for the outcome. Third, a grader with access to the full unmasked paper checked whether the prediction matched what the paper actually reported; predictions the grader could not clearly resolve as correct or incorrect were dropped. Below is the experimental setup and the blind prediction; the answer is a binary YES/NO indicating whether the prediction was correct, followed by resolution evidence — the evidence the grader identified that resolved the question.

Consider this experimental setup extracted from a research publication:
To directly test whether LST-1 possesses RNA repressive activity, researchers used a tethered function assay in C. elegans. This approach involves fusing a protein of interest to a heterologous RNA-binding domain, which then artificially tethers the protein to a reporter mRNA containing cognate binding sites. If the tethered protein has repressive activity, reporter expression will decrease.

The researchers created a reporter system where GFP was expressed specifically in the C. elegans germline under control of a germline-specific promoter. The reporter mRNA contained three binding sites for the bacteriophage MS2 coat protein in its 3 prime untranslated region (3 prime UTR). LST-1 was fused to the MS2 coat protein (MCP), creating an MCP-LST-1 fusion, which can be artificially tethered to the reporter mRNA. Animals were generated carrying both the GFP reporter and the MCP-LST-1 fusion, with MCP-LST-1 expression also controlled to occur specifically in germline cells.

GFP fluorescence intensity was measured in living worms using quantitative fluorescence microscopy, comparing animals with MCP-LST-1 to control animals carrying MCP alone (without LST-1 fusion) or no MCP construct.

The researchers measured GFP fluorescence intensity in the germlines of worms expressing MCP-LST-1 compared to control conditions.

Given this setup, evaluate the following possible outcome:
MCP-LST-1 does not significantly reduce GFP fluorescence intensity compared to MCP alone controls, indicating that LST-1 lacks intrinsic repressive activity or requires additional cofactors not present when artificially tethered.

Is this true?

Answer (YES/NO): NO